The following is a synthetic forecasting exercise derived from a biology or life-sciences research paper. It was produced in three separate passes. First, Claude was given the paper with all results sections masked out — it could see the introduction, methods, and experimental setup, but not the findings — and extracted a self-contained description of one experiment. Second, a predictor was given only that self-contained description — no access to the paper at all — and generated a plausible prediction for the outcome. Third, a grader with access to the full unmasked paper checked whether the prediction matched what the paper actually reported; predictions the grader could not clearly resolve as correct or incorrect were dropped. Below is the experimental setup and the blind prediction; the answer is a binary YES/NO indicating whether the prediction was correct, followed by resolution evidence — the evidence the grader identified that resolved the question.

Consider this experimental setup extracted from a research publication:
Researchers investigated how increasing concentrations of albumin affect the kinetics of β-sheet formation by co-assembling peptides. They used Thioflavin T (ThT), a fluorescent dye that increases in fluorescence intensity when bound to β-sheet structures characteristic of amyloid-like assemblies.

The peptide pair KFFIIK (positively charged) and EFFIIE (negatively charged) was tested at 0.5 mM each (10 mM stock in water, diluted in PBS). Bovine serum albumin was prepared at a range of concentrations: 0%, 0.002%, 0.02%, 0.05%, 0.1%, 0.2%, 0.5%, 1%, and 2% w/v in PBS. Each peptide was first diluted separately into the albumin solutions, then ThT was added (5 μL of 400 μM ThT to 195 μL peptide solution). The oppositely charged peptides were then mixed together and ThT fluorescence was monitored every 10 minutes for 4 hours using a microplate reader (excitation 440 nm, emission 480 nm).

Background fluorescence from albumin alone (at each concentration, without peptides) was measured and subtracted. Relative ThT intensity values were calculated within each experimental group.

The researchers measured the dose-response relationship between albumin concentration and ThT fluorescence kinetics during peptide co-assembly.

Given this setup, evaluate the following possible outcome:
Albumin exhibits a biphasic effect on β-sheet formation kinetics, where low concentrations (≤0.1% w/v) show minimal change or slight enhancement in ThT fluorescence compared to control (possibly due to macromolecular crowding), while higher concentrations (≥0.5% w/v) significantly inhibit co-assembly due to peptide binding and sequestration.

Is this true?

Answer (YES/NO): NO